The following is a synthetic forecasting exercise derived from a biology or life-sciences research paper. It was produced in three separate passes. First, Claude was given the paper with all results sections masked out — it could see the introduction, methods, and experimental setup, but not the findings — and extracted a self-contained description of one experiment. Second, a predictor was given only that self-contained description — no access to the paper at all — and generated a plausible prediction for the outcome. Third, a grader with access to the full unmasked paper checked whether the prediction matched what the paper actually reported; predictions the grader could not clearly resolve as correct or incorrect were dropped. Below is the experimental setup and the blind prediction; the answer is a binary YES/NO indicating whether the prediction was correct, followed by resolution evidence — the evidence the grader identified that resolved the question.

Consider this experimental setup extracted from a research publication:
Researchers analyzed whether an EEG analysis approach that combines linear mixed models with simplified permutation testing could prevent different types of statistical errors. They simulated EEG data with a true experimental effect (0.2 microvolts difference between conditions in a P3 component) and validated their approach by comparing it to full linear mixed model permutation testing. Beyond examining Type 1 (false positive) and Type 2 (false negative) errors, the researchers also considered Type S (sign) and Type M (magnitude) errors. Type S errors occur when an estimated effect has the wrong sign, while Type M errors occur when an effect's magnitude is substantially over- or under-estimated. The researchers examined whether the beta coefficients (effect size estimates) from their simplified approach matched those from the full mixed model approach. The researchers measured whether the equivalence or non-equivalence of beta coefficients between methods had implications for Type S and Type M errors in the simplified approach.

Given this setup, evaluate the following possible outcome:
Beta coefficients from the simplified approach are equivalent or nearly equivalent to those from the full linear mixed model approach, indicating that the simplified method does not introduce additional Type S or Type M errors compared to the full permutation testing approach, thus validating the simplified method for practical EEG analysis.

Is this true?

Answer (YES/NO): YES